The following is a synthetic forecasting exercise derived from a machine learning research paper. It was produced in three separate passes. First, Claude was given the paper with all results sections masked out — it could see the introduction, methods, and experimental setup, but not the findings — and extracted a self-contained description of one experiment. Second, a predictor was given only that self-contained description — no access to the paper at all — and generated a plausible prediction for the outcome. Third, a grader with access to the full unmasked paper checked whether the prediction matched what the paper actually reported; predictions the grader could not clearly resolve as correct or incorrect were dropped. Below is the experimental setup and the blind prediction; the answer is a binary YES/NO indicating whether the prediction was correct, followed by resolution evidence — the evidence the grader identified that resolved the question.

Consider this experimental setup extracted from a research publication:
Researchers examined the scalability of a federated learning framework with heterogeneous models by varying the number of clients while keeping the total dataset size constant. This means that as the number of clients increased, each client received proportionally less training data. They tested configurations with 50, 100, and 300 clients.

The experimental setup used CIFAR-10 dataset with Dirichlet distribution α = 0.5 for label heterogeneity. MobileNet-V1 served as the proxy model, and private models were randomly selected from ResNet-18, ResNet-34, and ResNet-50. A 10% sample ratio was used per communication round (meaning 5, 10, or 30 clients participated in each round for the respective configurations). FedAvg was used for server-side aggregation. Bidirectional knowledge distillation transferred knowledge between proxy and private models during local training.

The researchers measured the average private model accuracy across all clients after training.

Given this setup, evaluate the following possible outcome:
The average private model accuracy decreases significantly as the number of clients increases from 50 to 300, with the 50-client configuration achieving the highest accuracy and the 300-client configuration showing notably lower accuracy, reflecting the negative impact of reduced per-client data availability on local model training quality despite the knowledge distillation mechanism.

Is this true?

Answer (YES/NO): NO